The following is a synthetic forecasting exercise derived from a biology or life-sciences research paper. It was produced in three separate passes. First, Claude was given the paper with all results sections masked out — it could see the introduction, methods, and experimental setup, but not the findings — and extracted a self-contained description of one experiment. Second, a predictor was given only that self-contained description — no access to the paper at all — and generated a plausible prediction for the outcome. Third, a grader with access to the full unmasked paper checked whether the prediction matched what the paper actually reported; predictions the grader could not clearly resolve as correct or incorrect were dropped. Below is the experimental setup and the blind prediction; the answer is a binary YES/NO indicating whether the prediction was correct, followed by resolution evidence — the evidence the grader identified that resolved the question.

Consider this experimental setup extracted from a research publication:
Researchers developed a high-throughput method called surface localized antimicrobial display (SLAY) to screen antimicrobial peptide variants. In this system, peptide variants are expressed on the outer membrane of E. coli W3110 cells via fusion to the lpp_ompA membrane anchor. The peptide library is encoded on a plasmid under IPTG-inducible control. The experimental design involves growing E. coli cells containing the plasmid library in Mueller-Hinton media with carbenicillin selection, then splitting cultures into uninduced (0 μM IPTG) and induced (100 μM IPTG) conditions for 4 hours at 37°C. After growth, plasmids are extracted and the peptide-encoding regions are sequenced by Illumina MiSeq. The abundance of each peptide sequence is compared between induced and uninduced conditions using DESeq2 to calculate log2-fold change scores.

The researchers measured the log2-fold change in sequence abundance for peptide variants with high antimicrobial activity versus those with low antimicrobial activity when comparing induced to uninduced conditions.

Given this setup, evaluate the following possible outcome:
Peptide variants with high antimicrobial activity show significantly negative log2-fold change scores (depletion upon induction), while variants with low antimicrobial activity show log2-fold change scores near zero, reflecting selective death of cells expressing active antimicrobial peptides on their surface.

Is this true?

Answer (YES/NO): NO